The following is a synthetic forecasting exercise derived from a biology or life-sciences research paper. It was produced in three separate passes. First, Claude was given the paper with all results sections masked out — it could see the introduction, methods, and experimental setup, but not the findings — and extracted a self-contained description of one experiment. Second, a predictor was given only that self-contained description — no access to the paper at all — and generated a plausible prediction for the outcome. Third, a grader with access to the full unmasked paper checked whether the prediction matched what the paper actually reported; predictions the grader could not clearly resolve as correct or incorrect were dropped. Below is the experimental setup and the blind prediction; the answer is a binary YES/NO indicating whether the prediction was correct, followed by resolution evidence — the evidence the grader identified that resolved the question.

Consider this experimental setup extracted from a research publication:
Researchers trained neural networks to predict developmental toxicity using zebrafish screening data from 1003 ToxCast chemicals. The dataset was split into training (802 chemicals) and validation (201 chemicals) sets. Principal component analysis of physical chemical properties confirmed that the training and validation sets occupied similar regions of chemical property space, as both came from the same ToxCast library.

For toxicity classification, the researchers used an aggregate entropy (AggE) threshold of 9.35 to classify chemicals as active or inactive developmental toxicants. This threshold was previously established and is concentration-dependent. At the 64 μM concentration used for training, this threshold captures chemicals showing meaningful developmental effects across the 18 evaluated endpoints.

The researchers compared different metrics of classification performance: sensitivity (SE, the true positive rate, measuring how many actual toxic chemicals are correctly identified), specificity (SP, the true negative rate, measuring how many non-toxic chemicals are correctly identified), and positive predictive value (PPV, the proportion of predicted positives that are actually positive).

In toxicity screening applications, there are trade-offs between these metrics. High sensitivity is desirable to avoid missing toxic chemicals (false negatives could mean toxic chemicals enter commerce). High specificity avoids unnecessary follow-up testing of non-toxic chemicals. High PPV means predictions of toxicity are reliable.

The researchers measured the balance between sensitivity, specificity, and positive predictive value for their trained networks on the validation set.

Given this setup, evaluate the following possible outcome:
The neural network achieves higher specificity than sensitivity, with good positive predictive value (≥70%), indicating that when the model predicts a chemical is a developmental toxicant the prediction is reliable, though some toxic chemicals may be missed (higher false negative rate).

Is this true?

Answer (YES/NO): NO